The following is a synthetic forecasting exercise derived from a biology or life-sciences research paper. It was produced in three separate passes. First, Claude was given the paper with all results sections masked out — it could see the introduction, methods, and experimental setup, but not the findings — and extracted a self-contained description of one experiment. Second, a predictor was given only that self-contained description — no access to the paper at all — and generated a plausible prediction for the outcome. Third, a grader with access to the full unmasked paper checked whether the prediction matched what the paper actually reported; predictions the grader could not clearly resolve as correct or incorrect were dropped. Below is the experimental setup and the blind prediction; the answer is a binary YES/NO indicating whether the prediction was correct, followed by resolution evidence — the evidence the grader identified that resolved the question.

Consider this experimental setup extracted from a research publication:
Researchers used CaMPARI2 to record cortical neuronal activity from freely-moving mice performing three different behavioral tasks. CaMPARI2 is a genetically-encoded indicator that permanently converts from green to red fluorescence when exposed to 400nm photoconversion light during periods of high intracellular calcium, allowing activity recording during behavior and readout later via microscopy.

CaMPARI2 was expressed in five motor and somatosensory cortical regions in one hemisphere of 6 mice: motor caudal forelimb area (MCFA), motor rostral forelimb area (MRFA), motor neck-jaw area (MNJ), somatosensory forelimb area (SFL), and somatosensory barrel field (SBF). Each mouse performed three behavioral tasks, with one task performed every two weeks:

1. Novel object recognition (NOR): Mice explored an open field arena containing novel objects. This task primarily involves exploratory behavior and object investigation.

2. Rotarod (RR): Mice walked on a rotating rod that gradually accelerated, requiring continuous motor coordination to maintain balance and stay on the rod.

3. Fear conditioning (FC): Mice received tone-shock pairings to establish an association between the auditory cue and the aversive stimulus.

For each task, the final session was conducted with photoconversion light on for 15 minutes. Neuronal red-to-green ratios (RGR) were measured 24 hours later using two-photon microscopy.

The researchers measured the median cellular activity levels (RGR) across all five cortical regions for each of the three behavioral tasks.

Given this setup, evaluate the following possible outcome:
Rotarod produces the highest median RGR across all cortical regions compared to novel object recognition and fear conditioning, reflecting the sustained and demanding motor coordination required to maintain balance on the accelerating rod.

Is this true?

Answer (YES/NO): NO